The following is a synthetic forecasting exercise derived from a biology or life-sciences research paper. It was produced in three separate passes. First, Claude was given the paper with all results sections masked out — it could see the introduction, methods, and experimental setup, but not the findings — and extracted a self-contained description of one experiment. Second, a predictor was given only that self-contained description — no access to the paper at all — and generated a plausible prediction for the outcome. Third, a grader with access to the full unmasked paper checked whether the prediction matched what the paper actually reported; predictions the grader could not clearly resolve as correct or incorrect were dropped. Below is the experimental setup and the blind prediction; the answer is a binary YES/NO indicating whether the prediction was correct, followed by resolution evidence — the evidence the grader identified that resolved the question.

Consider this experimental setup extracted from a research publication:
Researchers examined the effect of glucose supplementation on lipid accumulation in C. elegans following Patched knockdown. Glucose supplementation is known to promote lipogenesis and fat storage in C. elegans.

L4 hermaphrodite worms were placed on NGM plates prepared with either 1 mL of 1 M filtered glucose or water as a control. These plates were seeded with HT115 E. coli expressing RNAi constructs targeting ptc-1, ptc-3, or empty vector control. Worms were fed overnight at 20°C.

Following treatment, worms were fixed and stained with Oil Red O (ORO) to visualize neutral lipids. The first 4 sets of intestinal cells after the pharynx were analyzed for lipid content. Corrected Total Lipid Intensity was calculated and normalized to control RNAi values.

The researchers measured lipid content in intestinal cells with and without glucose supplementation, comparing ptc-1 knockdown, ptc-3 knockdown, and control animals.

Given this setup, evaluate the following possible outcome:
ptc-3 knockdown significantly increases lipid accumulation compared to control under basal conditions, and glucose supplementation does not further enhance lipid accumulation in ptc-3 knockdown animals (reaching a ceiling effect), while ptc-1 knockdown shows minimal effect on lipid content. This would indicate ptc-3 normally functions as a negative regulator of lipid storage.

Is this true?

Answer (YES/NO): NO